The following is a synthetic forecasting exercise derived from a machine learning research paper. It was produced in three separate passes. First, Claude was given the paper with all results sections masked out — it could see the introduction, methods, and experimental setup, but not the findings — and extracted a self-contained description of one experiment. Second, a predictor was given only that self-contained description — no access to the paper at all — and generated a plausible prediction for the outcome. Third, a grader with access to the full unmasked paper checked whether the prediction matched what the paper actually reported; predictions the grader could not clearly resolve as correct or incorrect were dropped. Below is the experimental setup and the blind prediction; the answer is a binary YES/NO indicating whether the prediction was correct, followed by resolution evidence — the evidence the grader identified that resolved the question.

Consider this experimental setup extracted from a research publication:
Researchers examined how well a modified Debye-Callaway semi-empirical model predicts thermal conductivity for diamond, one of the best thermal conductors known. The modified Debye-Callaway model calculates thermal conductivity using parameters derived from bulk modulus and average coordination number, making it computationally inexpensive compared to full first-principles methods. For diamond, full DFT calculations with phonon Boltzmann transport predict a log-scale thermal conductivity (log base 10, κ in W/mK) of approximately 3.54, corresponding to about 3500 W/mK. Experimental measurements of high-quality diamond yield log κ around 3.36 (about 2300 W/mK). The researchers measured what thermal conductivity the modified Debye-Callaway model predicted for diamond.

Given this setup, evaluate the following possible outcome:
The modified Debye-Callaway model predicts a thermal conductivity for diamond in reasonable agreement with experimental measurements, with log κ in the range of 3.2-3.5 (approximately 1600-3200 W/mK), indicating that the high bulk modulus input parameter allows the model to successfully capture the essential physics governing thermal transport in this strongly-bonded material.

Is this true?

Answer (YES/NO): NO